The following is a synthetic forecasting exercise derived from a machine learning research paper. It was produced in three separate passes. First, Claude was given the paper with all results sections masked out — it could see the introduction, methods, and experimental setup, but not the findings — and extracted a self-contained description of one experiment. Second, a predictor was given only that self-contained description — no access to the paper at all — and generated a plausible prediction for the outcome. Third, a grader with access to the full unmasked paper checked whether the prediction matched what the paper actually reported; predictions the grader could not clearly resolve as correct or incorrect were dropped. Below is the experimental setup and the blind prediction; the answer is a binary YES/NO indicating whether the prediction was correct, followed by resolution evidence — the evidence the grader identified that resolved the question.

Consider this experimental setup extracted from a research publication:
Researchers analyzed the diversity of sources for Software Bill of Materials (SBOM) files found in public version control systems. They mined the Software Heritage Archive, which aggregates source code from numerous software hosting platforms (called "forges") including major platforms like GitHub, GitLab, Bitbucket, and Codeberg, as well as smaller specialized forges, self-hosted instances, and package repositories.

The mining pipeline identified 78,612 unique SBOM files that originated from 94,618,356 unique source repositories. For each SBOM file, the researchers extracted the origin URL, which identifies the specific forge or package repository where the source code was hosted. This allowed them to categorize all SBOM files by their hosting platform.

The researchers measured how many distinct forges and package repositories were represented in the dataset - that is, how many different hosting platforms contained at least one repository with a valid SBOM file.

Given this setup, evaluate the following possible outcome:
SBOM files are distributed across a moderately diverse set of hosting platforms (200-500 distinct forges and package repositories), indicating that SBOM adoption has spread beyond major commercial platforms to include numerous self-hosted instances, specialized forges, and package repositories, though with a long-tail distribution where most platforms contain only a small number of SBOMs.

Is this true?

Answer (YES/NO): NO